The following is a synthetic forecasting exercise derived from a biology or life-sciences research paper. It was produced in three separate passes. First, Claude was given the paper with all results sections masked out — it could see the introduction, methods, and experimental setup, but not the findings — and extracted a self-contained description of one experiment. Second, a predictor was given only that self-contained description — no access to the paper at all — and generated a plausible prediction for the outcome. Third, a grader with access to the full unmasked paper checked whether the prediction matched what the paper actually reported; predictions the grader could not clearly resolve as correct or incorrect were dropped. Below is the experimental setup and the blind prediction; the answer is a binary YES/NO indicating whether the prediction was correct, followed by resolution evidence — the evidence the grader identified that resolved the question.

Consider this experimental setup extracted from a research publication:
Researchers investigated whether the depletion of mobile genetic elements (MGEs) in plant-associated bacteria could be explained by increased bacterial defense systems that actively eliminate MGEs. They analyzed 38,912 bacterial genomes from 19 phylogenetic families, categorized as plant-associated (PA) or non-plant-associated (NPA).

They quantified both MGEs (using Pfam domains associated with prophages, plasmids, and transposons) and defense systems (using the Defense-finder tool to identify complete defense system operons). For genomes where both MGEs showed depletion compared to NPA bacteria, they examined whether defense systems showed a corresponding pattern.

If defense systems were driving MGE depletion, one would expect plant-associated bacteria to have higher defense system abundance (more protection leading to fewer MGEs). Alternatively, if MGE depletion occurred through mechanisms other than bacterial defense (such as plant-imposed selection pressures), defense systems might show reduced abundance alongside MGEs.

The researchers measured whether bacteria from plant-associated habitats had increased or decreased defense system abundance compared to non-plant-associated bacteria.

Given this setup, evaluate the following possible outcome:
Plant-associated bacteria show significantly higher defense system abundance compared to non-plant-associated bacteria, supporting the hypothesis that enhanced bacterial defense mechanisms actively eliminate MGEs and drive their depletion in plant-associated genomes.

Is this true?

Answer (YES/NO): NO